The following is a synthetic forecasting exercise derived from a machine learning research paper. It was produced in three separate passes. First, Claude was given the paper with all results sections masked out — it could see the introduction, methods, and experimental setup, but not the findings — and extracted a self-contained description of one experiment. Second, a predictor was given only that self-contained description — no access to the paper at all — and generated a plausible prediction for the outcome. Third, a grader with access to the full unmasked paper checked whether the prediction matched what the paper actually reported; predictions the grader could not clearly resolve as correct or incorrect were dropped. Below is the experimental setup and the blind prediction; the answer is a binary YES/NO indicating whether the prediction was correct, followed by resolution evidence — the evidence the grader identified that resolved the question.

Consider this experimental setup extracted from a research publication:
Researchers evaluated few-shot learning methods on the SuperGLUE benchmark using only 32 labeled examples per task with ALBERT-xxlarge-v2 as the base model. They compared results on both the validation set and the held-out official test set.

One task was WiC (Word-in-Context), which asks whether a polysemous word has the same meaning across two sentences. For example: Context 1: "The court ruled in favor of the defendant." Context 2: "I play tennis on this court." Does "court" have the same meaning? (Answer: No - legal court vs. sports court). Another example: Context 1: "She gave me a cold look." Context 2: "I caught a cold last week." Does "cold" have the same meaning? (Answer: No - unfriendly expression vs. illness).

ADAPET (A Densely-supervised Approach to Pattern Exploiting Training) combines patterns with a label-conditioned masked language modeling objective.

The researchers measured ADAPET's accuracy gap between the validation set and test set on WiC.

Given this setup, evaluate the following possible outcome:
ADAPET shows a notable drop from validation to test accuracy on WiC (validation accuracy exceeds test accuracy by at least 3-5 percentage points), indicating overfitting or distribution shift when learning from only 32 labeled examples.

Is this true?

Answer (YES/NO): NO